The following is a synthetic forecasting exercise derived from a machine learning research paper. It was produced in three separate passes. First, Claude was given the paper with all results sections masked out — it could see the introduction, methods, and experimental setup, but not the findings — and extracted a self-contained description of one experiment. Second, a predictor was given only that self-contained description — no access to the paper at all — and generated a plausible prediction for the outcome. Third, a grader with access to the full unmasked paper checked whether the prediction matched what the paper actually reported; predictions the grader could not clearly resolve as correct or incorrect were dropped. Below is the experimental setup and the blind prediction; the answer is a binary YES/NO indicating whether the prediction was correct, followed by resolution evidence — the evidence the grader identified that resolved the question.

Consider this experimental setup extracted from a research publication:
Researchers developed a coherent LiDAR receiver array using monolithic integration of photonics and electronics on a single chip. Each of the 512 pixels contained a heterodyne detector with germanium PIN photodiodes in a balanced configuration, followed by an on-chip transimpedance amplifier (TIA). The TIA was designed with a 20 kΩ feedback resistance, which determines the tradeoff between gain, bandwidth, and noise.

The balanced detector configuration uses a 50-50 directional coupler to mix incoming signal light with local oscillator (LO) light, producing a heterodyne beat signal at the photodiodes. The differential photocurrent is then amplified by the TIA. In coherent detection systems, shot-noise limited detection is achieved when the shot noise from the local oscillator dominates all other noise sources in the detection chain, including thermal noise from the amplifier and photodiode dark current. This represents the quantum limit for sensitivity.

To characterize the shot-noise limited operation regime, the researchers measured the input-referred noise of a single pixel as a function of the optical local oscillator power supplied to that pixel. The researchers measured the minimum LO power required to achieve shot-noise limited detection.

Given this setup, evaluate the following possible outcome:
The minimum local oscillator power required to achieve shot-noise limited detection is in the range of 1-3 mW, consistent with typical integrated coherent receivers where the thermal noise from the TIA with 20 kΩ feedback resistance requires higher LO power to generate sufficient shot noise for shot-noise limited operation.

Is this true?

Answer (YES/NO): NO